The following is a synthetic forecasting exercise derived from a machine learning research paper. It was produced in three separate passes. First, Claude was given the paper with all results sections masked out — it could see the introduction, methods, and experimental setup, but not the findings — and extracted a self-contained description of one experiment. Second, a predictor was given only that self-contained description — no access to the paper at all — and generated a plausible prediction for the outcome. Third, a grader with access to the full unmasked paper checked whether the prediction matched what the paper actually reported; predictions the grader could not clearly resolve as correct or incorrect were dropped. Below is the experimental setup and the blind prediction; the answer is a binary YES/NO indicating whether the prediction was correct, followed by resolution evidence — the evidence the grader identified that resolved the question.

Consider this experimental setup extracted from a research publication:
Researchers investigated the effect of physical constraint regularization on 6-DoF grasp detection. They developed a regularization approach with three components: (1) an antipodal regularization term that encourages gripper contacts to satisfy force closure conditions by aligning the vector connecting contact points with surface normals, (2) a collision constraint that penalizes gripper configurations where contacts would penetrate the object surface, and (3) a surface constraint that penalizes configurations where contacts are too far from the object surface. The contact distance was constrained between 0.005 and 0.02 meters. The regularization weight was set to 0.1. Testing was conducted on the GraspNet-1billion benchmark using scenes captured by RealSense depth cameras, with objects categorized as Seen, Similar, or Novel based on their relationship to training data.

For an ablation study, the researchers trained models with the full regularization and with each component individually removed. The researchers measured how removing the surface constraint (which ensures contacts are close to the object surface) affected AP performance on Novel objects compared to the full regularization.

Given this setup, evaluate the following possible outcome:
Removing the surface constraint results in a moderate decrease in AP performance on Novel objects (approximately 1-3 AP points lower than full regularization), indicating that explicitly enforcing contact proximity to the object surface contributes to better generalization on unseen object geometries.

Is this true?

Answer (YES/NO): NO